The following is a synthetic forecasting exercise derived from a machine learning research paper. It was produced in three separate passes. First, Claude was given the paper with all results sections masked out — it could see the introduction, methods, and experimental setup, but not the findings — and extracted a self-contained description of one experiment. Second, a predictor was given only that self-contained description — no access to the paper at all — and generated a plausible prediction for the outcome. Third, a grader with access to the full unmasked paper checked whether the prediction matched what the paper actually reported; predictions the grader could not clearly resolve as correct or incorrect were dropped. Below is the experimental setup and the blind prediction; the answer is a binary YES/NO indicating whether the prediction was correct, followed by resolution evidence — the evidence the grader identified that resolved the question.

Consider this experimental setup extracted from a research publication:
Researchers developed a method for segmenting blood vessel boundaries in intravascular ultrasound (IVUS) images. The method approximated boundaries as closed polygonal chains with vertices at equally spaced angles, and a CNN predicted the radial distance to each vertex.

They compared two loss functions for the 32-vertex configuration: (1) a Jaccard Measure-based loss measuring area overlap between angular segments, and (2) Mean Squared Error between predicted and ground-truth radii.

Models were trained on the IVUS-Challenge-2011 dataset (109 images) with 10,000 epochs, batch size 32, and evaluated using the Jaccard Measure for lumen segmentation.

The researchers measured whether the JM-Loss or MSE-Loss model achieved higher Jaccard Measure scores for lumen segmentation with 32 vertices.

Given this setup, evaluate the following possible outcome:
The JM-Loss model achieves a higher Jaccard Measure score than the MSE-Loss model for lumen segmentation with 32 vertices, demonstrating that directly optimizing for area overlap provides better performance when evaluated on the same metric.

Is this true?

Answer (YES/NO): YES